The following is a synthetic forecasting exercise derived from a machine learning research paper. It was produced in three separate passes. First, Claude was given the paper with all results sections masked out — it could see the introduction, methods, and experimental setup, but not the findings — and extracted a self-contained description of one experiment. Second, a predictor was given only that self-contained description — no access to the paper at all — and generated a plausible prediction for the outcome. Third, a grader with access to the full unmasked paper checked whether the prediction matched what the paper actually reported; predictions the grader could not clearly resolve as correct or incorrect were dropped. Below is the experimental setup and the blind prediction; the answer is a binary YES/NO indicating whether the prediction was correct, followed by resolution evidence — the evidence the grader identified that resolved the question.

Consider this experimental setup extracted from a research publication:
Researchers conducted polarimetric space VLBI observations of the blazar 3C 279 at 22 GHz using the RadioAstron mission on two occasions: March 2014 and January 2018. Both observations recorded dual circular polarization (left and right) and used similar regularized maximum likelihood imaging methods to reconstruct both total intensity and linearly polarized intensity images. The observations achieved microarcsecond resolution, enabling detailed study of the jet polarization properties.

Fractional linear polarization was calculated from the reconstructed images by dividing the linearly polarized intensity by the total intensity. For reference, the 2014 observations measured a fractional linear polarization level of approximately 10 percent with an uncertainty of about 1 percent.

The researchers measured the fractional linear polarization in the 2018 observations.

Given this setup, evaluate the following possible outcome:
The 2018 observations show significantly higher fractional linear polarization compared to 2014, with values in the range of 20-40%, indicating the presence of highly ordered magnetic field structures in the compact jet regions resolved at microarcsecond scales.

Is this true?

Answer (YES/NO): NO